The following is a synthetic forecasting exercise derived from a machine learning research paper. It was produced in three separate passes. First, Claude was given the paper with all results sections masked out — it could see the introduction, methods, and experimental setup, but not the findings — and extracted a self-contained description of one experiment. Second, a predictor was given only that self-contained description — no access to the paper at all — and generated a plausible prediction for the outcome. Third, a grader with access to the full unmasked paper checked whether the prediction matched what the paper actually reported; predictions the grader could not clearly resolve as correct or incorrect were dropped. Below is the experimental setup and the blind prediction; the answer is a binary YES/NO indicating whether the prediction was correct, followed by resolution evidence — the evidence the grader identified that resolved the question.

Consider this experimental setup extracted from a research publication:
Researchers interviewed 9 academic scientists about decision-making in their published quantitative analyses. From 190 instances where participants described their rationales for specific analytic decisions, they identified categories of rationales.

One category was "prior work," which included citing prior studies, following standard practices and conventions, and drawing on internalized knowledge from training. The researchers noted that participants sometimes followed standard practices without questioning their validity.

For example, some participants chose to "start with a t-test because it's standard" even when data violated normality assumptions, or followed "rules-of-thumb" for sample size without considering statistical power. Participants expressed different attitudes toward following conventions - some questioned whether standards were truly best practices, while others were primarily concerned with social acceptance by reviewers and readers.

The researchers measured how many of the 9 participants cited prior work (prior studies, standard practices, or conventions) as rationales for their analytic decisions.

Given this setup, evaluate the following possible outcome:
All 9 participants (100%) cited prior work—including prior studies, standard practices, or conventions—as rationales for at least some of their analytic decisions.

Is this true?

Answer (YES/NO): YES